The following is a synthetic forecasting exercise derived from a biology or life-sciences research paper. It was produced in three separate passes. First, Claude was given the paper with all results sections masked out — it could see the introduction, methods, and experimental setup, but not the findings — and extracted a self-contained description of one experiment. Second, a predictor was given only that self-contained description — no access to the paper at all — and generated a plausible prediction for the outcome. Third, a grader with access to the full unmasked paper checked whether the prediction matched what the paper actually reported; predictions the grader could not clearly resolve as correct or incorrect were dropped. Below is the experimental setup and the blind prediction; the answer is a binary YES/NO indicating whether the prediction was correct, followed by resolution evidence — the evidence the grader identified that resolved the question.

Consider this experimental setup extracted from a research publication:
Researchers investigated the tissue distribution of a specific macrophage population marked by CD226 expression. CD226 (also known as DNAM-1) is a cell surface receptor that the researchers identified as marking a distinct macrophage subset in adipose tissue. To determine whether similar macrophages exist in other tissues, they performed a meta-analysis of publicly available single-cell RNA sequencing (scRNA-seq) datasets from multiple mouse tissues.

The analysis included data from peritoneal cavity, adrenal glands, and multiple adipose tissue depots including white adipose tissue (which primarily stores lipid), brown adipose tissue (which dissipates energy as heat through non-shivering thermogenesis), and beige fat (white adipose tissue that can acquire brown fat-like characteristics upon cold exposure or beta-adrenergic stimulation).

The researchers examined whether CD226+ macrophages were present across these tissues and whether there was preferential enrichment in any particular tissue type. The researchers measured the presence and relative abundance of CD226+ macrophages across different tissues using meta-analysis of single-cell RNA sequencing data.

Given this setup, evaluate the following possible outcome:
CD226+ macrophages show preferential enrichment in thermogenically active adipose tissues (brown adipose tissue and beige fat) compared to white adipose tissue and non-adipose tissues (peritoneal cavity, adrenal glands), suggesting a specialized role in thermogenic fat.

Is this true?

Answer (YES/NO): NO